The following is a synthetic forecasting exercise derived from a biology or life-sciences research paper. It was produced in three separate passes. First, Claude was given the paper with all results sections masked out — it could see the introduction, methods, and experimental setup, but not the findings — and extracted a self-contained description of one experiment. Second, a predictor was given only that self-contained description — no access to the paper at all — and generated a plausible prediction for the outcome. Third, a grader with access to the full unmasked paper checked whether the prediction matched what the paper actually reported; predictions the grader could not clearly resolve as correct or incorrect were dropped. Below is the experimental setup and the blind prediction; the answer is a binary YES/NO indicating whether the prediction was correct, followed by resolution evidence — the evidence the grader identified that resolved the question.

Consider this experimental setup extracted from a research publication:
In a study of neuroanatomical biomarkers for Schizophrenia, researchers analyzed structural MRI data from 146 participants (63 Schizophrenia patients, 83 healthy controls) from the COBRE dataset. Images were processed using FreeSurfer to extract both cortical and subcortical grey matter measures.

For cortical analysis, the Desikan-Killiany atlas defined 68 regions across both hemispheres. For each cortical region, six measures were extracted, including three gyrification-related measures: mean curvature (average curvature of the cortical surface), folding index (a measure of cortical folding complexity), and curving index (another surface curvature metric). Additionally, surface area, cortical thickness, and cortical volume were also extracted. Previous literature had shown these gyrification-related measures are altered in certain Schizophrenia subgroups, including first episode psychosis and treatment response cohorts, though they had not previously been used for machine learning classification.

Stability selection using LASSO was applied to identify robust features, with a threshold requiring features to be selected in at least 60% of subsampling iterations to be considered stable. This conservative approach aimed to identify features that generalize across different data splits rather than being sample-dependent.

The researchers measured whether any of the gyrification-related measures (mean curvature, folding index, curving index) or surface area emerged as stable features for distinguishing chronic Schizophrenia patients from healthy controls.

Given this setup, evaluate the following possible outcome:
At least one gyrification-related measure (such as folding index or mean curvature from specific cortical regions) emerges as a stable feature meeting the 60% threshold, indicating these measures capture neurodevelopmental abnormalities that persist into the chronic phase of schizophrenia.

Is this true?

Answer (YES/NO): NO